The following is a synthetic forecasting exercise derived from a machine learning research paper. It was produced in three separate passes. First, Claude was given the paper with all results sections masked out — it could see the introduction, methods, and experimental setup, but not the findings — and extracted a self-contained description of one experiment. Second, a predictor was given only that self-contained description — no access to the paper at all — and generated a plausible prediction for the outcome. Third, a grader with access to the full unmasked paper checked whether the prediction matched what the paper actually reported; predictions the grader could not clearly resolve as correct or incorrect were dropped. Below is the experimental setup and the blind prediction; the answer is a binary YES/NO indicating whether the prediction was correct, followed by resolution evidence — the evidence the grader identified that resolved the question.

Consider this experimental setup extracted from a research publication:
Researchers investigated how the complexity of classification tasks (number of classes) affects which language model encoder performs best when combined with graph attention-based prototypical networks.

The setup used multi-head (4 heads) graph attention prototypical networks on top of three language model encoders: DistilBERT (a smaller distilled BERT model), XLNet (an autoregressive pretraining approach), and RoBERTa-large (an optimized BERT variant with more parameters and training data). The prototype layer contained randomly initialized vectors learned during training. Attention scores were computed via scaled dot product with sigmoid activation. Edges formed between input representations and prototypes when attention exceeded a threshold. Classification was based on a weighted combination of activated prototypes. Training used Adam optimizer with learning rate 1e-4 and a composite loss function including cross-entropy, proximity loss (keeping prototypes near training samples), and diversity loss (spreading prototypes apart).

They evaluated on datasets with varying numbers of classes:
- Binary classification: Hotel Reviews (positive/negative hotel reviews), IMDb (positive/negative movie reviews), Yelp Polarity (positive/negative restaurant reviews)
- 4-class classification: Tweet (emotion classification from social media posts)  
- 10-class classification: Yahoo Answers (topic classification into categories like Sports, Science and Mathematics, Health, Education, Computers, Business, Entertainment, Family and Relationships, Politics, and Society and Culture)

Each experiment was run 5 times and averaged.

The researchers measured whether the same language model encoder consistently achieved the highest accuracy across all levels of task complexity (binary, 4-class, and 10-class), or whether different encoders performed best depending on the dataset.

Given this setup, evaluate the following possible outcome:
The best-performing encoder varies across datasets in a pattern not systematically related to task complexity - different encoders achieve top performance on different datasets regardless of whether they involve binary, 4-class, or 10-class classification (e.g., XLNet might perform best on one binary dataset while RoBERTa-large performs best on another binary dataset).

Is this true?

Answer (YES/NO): NO